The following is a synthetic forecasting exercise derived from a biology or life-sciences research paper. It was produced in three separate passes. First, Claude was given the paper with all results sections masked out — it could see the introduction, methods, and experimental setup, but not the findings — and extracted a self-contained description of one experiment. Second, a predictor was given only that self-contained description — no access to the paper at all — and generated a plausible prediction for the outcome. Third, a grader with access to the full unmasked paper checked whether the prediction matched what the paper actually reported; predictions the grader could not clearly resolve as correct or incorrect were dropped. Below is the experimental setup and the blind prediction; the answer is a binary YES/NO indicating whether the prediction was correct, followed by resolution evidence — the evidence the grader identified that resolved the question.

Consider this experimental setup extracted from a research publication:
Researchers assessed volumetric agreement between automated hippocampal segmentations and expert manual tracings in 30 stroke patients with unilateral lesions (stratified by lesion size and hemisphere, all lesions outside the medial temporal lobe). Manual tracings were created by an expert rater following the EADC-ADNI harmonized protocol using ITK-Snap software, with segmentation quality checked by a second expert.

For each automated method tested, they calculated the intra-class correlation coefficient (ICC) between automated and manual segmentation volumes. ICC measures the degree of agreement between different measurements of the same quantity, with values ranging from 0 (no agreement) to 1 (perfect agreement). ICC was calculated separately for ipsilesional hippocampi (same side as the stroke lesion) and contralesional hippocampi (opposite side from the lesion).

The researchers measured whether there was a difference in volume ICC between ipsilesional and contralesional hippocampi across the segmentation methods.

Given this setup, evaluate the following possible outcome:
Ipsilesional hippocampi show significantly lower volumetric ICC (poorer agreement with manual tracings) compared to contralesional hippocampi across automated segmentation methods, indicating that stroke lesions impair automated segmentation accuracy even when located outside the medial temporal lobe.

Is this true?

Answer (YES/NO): NO